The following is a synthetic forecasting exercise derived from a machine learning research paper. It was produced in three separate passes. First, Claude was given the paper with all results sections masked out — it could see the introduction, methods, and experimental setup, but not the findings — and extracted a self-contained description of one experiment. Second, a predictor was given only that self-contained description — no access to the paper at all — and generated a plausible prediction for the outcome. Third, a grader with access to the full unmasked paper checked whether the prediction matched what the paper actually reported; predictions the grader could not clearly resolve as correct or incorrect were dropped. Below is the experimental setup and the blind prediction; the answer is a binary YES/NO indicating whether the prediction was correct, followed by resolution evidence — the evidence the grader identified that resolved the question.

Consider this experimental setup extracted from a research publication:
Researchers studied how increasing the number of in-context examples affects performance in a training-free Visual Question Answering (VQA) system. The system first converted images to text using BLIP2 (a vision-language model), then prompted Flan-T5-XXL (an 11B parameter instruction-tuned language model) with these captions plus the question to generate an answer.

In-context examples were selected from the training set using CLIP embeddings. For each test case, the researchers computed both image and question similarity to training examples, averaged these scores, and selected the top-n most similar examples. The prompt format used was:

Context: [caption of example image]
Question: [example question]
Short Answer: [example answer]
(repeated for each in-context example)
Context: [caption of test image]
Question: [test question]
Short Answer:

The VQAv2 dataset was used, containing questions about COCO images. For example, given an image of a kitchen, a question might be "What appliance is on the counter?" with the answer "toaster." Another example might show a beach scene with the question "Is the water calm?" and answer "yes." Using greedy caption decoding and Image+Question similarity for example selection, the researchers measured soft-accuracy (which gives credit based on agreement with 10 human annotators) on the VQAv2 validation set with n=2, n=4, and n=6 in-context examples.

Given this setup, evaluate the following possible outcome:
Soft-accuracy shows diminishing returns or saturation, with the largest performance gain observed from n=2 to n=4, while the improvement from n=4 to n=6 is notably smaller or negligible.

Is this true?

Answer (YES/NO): NO